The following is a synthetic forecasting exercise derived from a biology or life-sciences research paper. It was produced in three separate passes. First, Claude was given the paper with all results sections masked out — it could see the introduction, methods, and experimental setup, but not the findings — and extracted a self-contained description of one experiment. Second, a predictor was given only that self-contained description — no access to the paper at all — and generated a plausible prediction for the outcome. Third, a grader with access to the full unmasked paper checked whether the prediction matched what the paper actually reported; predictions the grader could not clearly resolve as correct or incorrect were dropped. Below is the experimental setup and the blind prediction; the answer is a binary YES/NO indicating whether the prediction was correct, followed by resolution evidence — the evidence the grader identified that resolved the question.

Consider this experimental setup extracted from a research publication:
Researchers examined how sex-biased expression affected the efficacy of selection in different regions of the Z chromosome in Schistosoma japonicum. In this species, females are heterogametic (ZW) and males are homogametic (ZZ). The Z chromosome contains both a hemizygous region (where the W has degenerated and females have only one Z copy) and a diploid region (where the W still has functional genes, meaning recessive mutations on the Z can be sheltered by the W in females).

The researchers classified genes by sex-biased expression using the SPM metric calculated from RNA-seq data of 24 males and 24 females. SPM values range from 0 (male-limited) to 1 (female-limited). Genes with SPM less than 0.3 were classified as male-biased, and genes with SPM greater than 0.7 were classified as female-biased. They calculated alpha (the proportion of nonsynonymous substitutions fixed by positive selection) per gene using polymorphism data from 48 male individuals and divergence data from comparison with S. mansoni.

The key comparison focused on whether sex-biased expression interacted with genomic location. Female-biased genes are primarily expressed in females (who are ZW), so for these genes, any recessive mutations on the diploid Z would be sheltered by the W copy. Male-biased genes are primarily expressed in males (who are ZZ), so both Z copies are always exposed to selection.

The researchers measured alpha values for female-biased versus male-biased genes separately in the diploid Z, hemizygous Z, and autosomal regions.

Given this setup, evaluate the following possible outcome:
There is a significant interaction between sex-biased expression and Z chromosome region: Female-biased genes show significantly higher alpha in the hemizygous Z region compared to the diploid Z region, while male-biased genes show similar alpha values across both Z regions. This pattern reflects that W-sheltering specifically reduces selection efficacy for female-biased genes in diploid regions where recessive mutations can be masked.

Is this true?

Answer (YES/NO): NO